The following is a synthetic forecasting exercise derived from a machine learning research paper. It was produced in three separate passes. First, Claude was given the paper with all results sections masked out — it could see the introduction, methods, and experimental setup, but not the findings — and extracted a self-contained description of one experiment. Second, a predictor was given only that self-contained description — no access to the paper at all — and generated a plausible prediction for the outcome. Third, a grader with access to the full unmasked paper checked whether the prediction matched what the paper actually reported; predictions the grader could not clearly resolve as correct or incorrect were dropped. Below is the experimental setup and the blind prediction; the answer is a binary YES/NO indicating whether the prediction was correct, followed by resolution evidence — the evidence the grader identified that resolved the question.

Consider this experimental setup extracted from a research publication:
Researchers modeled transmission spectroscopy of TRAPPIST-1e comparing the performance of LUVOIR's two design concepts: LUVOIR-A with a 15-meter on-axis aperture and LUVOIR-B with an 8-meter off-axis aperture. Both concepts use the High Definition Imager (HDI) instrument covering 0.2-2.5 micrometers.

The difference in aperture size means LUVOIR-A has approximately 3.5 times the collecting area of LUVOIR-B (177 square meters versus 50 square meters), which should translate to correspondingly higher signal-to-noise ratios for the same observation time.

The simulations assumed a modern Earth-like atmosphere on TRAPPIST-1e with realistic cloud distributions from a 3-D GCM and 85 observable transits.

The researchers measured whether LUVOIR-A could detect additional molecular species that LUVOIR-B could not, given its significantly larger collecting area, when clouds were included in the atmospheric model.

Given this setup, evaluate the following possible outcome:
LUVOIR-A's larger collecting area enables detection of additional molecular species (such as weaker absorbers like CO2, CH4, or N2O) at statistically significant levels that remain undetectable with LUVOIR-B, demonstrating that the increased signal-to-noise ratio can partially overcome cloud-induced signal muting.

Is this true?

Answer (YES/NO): NO